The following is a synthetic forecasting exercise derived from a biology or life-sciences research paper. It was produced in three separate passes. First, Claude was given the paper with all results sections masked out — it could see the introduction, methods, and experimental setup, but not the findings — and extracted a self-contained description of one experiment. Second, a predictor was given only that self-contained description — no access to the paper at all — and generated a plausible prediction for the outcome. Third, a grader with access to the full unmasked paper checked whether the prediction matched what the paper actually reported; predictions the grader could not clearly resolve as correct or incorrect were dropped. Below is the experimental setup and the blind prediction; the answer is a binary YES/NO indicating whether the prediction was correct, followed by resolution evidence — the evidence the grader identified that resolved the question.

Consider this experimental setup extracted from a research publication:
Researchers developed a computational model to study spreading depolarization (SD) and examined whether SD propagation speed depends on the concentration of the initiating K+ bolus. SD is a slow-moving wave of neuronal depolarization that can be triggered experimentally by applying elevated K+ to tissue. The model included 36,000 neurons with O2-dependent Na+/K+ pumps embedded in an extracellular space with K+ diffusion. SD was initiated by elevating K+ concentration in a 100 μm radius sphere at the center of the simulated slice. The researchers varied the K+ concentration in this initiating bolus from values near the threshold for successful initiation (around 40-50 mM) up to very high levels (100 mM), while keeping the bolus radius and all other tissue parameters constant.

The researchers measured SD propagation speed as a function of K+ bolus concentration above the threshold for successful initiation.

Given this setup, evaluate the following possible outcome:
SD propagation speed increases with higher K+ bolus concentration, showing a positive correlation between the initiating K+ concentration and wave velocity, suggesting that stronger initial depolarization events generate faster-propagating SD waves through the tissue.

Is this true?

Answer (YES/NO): NO